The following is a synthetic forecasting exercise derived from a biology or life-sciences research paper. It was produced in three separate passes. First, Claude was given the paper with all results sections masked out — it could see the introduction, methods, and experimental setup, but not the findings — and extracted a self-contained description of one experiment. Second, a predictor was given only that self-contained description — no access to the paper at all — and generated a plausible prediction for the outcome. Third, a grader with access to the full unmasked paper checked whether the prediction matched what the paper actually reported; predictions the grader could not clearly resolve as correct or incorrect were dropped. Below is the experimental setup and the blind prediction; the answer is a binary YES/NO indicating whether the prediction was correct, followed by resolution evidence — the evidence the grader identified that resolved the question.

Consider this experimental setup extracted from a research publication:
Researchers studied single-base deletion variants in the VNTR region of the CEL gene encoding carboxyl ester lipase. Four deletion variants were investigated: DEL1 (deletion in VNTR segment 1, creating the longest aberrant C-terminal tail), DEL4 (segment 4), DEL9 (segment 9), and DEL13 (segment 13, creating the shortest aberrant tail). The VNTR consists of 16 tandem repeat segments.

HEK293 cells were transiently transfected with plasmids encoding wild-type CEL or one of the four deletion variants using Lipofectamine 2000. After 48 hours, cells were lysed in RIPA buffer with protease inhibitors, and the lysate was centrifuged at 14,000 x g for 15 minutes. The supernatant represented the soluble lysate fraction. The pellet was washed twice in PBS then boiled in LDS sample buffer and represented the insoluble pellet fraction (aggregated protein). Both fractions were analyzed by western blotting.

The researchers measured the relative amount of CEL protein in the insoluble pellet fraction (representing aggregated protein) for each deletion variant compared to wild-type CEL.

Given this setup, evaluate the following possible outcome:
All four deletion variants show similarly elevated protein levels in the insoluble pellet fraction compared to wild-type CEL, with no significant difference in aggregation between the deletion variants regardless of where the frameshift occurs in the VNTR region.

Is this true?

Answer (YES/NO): NO